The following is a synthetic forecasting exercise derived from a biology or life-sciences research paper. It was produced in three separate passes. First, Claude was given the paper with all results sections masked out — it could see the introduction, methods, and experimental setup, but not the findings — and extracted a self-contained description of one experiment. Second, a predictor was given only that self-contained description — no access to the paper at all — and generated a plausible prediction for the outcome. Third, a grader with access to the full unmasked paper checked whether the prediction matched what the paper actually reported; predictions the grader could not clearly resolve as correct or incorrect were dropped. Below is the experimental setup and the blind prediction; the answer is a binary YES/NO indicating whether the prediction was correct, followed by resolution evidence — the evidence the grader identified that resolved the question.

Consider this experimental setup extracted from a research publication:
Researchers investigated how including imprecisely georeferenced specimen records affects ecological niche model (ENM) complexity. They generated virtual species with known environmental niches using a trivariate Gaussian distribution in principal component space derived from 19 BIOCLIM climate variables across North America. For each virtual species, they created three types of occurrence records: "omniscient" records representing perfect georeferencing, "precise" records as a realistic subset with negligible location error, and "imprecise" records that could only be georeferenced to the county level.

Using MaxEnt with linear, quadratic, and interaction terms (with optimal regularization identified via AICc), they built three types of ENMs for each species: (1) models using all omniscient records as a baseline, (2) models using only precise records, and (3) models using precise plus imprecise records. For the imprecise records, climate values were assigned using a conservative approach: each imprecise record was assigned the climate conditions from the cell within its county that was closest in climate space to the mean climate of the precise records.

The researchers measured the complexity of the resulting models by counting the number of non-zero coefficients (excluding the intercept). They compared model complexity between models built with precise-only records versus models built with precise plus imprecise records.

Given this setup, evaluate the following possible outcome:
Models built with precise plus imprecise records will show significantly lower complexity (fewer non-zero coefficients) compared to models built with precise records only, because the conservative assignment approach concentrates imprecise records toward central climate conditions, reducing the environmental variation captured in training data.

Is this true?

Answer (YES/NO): NO